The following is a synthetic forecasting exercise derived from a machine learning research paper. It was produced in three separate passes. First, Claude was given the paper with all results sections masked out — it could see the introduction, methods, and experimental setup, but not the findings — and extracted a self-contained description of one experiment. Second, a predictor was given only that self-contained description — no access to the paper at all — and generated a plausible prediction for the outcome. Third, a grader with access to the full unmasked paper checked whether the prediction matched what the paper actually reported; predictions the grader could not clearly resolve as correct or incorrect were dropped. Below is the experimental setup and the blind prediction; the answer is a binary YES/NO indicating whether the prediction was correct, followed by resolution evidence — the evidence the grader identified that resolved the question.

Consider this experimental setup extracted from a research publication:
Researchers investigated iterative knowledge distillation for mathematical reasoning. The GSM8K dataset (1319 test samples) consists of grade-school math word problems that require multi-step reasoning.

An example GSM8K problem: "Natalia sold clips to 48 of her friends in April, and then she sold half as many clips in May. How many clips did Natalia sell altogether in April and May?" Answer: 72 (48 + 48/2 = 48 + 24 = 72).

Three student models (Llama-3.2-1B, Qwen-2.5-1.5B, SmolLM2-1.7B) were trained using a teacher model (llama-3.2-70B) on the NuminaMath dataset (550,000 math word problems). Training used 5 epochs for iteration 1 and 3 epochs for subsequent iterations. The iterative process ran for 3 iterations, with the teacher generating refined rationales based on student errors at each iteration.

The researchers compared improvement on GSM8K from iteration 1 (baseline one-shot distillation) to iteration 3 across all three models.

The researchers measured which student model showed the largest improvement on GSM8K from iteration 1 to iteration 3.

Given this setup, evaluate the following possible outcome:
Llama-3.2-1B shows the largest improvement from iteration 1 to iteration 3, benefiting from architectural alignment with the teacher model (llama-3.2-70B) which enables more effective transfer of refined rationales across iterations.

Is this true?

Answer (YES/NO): YES